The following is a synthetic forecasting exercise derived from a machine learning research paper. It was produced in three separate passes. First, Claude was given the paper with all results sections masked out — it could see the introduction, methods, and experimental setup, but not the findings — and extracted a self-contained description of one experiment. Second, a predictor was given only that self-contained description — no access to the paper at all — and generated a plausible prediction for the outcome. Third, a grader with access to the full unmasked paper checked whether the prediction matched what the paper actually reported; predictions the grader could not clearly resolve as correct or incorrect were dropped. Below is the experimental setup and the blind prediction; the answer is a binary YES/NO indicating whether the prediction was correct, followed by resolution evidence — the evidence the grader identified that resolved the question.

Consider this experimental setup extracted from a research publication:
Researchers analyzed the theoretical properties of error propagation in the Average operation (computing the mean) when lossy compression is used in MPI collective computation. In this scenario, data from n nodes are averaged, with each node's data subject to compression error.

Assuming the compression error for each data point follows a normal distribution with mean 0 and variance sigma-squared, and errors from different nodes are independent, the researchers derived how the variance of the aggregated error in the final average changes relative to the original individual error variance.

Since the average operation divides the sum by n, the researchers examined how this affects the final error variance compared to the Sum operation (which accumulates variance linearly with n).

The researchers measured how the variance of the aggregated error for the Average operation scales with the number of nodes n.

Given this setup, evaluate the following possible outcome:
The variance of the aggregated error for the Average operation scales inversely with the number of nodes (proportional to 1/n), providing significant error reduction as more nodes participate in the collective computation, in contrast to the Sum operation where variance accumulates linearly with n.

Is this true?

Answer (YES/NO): YES